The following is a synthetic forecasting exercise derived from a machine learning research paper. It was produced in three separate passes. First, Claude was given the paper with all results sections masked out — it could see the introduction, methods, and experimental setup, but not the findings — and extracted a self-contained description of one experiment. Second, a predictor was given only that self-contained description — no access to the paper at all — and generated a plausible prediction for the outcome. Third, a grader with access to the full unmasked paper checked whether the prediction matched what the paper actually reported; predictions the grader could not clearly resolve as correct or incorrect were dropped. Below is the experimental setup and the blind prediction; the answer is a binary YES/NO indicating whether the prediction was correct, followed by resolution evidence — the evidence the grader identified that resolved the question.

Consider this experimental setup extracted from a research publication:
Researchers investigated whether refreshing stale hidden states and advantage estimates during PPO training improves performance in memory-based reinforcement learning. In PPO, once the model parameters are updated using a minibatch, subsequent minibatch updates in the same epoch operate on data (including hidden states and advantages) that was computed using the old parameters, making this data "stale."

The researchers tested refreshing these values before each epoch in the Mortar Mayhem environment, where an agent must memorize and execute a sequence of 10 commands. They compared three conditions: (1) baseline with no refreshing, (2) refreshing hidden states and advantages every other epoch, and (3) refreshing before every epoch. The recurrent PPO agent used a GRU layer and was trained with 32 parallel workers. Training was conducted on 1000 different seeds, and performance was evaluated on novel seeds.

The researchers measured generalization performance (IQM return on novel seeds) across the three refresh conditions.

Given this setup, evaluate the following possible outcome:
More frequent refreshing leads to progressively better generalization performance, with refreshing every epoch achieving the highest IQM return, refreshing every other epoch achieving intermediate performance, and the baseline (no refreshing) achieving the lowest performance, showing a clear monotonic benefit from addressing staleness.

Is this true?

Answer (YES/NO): NO